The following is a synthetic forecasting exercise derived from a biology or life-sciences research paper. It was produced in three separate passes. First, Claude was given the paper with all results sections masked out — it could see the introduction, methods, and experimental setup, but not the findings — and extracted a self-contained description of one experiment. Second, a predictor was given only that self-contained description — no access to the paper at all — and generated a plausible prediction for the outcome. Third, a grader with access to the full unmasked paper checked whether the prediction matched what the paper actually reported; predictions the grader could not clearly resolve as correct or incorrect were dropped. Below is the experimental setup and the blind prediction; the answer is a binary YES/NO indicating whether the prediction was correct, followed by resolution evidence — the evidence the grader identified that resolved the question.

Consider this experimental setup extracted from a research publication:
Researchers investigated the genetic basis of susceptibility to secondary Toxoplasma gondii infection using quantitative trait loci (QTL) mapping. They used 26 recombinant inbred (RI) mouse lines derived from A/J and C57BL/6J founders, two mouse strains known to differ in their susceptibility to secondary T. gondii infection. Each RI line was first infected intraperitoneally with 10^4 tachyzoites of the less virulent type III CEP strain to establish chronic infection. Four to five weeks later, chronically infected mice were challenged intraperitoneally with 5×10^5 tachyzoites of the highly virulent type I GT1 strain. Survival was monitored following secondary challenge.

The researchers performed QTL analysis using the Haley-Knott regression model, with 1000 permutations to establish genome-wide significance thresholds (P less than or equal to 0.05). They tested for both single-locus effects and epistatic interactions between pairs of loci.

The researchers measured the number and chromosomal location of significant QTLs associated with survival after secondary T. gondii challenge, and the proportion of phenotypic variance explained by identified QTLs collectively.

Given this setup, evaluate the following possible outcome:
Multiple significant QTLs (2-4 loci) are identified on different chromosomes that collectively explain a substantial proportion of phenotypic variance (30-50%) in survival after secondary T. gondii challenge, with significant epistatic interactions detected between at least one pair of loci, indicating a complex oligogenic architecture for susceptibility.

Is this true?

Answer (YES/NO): NO